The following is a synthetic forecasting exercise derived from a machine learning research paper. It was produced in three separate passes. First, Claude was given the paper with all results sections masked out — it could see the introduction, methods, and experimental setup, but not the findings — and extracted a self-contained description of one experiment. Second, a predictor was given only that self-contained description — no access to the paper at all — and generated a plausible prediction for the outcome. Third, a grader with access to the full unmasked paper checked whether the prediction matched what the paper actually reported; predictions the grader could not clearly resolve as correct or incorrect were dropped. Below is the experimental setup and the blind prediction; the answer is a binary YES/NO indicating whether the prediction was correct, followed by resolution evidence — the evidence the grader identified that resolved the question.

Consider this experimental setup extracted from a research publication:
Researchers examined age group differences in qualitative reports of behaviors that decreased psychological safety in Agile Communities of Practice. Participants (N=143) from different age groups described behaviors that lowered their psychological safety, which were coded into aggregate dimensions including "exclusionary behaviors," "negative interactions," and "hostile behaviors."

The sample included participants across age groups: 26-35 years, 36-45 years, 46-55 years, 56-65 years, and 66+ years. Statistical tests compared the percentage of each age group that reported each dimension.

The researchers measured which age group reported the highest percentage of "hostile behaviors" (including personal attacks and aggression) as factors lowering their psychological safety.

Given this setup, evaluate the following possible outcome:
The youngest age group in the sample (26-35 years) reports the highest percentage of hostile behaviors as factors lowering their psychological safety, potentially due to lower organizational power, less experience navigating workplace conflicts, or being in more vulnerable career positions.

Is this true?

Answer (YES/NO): YES